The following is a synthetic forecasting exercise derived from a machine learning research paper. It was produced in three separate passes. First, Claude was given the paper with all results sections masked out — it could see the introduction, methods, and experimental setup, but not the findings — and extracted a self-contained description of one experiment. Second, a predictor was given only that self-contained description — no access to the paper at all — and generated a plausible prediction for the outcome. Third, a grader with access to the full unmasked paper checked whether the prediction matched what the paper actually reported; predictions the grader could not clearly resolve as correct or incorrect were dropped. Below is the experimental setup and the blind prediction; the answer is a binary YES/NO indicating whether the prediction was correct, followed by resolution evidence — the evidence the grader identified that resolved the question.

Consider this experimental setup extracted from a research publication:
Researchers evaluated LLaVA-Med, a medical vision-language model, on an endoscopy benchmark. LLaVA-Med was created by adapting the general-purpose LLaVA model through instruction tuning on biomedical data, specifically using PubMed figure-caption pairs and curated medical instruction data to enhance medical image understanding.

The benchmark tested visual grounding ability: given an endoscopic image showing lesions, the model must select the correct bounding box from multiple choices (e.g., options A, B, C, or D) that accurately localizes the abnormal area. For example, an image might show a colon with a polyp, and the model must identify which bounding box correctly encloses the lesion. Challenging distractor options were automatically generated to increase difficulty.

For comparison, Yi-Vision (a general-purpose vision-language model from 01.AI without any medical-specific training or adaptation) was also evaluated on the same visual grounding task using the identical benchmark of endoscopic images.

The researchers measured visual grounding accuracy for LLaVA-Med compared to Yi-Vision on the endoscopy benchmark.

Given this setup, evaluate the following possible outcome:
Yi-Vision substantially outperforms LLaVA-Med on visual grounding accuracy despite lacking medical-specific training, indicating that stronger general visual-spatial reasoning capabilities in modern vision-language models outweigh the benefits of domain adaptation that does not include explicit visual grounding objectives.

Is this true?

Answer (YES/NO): YES